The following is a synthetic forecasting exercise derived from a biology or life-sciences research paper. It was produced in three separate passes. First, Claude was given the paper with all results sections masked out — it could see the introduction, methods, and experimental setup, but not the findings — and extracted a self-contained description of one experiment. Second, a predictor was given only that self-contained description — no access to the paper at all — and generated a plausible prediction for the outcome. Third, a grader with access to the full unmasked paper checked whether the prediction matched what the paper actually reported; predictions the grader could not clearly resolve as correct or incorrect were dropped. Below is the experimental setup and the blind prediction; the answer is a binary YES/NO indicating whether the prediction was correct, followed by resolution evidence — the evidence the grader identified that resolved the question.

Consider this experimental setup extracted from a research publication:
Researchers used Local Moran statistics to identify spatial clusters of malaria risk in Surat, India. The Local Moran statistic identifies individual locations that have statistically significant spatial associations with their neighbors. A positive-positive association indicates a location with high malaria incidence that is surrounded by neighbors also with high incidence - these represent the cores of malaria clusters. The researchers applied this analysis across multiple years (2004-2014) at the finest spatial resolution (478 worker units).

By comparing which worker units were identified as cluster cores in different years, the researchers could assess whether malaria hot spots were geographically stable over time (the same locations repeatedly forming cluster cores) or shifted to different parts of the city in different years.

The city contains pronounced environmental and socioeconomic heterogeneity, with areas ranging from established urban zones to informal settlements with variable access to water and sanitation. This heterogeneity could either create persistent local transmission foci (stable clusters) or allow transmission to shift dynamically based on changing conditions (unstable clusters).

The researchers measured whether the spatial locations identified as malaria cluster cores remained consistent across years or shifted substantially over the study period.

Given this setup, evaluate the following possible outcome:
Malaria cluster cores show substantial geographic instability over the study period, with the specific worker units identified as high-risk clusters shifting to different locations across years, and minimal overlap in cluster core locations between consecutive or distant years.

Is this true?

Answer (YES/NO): NO